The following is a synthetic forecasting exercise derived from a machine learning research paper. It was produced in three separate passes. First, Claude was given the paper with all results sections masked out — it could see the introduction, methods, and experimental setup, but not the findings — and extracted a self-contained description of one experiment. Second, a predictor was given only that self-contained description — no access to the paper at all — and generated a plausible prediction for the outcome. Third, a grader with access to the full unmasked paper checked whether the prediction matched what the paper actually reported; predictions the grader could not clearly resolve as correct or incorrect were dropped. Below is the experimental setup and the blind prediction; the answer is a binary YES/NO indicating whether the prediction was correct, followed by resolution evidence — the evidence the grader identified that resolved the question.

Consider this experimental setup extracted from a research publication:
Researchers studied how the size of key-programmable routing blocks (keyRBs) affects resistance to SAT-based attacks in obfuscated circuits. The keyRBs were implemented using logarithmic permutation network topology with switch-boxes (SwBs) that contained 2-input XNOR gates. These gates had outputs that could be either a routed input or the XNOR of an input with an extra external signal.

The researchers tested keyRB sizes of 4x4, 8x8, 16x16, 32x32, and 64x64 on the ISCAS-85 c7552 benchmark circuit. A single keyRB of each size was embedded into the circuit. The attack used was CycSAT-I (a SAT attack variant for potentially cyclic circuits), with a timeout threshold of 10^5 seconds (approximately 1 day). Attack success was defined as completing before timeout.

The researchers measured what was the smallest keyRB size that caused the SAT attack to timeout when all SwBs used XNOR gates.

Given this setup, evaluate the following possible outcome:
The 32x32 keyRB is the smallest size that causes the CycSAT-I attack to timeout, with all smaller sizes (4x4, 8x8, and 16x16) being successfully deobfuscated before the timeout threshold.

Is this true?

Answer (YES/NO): NO